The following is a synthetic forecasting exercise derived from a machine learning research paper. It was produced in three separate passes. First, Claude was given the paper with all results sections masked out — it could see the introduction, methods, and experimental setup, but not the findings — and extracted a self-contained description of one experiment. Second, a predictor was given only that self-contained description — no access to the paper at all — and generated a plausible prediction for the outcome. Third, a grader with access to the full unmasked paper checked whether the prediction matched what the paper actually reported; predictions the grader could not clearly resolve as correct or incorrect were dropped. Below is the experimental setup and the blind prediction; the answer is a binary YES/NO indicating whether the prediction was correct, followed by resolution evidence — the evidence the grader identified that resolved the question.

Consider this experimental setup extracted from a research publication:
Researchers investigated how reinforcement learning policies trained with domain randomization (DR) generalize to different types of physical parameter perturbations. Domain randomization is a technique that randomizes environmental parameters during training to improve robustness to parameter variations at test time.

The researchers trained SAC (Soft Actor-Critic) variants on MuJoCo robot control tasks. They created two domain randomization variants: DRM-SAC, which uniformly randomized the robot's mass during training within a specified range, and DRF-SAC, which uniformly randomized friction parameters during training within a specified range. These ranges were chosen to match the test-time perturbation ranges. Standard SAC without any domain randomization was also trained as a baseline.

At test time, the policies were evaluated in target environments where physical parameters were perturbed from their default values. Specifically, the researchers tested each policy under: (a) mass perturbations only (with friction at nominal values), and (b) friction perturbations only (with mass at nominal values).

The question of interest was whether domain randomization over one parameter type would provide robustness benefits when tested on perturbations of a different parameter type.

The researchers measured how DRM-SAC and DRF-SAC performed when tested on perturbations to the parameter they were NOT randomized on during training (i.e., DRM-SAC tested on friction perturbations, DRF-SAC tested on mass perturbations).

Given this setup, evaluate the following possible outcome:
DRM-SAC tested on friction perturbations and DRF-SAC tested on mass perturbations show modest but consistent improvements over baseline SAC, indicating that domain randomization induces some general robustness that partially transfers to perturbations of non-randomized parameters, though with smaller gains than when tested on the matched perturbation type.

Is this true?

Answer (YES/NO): NO